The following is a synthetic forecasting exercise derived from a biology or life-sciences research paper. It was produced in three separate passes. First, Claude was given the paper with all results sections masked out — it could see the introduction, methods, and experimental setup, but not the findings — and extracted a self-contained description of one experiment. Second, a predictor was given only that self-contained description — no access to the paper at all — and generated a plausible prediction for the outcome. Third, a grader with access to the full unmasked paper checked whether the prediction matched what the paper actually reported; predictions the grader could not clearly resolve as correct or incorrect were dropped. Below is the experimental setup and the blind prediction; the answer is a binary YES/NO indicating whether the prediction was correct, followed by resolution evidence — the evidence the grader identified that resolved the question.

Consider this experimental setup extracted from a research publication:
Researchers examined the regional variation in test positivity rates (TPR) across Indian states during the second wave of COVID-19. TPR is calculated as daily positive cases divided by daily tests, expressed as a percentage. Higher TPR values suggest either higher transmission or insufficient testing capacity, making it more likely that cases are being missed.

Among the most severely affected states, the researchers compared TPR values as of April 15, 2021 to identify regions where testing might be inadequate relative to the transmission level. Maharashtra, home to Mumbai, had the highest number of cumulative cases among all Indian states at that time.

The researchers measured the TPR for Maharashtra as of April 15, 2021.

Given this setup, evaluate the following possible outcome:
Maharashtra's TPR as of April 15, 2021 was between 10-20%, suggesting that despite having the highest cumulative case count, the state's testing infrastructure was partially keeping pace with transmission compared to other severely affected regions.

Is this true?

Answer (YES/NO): YES